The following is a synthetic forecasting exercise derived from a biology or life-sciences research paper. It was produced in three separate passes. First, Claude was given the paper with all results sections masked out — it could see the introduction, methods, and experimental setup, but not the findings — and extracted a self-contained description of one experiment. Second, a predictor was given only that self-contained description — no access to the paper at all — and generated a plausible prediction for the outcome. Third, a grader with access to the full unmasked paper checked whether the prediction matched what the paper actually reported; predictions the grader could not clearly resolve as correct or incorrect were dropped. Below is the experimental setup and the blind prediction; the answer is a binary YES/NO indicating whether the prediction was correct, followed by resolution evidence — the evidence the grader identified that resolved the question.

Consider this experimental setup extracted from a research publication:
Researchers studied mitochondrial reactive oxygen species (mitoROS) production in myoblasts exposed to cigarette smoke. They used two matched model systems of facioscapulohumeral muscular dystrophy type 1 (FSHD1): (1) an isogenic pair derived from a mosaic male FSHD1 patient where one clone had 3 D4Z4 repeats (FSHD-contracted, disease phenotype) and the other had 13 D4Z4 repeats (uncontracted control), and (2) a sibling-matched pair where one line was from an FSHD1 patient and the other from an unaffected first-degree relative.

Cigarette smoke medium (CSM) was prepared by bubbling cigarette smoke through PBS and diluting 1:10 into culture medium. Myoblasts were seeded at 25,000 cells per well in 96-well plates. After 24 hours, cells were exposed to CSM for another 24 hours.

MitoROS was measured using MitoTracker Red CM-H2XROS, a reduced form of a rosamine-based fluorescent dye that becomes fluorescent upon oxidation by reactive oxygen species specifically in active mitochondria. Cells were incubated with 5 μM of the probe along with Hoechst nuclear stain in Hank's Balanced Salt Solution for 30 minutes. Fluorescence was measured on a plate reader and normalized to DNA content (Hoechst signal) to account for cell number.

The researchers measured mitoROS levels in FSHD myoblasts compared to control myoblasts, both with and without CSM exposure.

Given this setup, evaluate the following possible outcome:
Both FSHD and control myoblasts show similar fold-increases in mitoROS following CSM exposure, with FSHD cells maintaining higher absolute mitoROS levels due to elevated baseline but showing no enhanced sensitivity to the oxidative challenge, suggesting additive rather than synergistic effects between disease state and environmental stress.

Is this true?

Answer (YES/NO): NO